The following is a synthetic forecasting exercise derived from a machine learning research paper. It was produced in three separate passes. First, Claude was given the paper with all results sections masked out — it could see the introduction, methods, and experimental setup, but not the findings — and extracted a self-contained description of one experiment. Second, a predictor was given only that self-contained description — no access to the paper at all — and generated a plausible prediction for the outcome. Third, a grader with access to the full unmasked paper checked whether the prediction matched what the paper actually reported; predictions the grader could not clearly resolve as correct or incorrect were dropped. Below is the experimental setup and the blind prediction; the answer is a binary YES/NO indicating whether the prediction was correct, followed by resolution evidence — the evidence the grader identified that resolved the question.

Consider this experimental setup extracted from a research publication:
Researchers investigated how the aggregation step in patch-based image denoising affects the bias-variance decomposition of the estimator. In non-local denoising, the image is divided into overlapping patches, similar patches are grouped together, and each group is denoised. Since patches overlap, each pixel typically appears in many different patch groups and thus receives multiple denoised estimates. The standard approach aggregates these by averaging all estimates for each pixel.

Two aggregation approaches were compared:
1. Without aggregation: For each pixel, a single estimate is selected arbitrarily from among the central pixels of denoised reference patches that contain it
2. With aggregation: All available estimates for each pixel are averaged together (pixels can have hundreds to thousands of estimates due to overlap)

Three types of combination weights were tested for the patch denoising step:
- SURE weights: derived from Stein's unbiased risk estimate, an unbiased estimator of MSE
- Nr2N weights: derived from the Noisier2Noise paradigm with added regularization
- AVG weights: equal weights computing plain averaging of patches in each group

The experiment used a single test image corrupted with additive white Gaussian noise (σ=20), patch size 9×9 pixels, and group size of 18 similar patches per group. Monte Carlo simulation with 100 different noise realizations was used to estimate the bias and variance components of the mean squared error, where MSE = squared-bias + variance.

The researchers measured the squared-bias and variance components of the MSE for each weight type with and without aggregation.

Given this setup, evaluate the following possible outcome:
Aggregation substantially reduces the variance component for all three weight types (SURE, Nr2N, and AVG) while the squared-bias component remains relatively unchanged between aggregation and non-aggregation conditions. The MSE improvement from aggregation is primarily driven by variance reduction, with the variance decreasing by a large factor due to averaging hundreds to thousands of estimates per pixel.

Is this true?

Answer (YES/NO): NO